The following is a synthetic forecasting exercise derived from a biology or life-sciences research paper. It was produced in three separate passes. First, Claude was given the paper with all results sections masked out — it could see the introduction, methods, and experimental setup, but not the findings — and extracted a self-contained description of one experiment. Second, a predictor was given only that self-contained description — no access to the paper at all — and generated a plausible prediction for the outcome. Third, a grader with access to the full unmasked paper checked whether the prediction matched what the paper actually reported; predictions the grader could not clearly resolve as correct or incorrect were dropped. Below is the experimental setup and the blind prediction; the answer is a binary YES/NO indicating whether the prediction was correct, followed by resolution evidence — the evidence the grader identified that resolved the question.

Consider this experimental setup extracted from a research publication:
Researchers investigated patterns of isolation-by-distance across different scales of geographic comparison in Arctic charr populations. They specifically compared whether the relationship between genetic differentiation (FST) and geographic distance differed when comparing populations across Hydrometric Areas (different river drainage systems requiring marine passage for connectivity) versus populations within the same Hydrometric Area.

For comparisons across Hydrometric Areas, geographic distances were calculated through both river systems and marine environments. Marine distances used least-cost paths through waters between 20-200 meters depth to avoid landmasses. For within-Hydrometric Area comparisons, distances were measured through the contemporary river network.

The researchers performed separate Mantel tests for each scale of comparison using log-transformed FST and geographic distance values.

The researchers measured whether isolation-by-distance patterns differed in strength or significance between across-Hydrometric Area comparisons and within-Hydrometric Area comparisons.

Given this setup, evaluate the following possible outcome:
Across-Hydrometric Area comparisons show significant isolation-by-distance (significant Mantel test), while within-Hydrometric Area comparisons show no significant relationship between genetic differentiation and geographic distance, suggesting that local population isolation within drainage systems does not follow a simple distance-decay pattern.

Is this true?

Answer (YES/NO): NO